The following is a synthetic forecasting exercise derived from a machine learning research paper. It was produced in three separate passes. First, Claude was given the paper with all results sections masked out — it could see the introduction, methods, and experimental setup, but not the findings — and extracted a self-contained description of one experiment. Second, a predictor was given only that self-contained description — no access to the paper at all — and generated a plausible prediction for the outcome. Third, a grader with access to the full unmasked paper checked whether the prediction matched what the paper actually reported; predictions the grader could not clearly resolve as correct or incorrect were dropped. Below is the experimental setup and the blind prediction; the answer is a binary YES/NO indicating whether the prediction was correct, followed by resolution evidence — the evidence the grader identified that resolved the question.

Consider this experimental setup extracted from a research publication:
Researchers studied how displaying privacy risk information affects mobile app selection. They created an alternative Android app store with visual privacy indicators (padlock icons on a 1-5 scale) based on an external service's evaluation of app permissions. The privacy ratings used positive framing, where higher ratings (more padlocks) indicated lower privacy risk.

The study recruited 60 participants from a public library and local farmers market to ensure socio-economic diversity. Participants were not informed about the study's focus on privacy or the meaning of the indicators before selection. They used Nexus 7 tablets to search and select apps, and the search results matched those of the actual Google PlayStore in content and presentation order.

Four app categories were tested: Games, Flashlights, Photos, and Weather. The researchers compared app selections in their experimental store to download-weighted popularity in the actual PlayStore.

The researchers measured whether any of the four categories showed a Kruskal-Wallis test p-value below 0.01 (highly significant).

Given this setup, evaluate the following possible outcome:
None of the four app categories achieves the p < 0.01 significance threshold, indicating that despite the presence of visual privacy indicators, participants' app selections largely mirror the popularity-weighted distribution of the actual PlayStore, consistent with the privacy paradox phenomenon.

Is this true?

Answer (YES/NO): NO